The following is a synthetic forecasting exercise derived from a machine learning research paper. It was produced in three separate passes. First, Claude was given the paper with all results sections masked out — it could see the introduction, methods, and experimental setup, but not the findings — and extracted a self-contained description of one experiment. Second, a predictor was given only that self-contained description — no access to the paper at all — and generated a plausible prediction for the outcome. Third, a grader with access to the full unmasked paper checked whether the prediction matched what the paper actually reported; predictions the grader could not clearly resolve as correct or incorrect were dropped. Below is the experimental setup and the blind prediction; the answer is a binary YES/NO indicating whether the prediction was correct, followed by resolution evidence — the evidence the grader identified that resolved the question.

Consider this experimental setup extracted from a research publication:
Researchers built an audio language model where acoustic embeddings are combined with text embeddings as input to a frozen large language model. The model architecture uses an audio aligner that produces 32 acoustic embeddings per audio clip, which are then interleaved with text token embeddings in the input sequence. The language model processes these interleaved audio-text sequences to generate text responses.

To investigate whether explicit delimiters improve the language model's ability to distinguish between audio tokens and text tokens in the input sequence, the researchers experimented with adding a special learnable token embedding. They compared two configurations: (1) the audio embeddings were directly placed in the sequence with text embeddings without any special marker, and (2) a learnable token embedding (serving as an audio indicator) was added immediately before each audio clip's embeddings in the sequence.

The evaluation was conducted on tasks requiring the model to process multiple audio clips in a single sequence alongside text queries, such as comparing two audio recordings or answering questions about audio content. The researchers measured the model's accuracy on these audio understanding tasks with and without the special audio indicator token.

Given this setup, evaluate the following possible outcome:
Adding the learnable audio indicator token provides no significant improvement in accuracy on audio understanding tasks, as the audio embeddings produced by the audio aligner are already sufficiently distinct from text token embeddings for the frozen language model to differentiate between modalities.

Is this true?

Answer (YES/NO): NO